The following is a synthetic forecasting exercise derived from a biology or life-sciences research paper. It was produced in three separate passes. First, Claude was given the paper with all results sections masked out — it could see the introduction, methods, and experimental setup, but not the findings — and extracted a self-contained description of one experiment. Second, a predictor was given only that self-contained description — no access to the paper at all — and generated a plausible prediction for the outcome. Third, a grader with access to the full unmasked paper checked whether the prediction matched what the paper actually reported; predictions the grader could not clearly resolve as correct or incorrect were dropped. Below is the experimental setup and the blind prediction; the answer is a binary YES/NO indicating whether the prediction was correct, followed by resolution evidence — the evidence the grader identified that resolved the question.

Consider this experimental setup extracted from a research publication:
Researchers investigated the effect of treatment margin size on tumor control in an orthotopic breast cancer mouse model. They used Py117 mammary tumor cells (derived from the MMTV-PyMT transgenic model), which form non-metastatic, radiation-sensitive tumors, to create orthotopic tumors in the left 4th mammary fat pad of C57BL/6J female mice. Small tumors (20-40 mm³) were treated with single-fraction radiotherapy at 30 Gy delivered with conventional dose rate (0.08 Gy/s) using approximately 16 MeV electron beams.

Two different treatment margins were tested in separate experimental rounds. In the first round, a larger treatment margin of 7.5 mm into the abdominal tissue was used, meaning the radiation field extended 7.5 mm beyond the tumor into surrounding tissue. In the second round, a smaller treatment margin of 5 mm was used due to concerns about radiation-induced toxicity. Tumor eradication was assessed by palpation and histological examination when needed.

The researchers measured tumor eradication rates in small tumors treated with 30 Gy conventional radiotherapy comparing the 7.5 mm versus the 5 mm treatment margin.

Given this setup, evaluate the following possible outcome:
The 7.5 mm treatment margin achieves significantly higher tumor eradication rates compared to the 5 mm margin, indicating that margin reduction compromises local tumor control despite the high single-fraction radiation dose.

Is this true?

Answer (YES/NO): YES